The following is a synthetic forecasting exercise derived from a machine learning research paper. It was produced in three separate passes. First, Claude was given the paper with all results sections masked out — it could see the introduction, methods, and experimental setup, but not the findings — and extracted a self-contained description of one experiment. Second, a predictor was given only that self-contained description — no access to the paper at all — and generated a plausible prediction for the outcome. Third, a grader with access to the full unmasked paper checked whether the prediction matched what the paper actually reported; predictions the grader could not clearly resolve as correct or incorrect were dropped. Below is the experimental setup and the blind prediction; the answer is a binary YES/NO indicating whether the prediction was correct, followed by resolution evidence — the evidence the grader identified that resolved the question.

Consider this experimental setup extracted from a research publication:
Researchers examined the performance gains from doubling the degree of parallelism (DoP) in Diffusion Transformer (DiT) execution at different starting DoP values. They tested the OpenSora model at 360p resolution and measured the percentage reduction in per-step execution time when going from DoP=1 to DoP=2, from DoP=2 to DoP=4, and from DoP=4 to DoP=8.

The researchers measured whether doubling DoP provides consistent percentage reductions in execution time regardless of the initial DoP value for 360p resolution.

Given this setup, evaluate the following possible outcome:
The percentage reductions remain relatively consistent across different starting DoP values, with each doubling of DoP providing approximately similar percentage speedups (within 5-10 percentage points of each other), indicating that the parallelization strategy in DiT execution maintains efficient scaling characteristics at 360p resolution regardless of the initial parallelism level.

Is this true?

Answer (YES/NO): NO